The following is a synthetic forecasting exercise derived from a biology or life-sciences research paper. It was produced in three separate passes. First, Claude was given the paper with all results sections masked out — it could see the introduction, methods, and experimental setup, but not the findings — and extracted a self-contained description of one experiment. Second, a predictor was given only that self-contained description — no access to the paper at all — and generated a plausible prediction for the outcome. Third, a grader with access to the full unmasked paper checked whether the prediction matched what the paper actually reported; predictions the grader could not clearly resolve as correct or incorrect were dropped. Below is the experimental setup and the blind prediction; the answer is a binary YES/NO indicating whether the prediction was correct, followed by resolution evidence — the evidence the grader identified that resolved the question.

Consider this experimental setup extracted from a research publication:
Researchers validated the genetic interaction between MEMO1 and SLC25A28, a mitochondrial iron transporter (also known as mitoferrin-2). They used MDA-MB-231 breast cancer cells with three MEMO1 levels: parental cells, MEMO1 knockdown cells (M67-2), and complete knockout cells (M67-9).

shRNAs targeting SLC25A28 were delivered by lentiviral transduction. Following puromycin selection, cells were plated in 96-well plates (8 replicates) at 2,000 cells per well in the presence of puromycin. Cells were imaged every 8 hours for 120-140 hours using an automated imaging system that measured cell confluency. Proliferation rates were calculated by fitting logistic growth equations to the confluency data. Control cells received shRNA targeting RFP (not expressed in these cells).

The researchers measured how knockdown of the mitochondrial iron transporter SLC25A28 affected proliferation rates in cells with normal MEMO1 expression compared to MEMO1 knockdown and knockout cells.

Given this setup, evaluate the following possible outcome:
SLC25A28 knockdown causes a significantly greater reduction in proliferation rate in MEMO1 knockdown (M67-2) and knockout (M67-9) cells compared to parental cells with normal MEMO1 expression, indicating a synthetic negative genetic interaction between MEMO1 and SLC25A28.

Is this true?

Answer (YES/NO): NO